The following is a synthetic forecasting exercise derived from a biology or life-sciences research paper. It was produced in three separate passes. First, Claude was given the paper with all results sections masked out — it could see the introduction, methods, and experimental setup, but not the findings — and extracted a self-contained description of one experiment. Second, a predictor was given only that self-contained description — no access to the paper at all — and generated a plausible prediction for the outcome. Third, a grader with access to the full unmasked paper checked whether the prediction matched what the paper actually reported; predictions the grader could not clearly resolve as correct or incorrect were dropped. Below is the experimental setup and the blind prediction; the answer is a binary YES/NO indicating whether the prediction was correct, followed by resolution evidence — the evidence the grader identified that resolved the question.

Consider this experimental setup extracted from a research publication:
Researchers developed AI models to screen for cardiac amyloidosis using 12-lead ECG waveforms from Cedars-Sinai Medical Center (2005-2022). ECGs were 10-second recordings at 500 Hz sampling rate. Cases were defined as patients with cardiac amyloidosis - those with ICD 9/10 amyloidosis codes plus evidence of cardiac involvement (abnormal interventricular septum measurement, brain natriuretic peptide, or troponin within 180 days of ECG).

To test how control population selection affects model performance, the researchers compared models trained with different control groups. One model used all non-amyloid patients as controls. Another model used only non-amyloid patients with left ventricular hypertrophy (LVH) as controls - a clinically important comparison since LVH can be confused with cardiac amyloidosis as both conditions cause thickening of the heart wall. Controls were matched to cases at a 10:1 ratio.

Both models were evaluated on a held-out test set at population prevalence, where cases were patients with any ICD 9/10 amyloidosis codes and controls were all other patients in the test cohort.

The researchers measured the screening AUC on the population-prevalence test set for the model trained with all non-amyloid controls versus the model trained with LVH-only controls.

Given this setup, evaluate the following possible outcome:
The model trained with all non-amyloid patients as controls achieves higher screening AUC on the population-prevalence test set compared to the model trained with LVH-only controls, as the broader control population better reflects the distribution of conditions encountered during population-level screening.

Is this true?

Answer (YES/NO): YES